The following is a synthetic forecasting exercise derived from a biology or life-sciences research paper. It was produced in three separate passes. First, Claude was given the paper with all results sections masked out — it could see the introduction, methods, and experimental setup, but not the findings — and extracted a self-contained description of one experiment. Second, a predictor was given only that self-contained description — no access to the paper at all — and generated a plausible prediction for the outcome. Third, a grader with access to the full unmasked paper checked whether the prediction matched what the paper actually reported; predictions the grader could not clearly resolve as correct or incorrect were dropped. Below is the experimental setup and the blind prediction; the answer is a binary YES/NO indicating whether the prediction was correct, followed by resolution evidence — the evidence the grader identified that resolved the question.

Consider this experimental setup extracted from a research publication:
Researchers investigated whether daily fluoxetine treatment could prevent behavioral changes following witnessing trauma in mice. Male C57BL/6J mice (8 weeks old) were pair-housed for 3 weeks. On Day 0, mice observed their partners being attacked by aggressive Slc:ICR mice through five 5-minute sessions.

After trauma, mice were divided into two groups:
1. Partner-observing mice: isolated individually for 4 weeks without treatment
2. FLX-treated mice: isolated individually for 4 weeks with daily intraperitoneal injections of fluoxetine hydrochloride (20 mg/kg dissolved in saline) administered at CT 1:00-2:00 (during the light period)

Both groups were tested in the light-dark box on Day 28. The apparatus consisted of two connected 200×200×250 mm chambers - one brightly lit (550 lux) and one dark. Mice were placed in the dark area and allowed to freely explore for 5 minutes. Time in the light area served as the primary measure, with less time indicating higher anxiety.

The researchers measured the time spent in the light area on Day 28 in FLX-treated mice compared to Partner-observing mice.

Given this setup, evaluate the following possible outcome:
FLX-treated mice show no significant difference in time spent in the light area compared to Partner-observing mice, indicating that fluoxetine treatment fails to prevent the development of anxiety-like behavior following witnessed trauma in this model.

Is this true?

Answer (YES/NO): YES